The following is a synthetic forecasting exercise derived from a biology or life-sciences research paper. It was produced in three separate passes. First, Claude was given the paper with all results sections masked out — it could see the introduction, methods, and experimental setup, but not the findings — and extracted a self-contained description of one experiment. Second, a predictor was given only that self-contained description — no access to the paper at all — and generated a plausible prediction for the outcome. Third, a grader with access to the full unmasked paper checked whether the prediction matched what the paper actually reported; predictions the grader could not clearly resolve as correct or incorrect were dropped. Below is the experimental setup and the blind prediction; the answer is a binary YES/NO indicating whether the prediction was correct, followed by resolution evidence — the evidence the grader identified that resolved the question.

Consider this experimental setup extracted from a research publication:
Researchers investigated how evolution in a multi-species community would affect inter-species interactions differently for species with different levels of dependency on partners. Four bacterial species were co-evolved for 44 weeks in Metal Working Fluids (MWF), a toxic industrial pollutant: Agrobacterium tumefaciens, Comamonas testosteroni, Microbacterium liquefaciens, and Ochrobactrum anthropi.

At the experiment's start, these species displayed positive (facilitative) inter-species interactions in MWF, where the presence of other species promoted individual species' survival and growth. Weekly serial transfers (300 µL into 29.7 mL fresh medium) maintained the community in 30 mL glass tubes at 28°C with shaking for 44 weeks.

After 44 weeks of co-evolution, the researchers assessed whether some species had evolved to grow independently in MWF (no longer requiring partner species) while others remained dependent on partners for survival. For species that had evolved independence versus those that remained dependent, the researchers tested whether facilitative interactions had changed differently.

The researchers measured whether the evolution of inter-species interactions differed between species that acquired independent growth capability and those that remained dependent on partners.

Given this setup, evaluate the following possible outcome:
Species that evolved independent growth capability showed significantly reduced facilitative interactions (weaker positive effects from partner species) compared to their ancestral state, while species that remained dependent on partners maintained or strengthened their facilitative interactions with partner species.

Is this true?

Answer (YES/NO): YES